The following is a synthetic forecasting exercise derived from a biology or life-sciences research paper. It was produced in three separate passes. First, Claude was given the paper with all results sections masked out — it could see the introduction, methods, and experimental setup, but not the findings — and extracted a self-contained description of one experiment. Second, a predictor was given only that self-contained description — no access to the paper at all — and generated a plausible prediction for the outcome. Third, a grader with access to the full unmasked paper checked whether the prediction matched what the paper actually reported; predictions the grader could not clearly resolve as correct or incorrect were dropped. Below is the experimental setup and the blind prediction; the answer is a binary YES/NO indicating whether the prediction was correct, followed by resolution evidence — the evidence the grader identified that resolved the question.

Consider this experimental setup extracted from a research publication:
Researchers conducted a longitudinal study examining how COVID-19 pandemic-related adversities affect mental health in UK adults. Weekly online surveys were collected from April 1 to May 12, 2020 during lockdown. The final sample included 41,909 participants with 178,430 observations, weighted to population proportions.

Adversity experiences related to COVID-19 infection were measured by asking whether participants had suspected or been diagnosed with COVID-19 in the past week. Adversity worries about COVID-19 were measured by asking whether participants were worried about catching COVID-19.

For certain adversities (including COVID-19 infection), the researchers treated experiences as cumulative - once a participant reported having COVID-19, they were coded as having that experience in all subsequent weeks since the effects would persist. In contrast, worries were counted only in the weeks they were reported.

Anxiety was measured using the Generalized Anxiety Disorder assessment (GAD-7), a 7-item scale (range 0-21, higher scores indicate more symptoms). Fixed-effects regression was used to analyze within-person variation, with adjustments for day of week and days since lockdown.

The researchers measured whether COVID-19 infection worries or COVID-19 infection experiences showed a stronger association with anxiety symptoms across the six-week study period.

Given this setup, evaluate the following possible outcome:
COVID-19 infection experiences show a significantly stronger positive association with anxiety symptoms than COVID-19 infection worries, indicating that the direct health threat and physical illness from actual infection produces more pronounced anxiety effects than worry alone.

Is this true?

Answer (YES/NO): NO